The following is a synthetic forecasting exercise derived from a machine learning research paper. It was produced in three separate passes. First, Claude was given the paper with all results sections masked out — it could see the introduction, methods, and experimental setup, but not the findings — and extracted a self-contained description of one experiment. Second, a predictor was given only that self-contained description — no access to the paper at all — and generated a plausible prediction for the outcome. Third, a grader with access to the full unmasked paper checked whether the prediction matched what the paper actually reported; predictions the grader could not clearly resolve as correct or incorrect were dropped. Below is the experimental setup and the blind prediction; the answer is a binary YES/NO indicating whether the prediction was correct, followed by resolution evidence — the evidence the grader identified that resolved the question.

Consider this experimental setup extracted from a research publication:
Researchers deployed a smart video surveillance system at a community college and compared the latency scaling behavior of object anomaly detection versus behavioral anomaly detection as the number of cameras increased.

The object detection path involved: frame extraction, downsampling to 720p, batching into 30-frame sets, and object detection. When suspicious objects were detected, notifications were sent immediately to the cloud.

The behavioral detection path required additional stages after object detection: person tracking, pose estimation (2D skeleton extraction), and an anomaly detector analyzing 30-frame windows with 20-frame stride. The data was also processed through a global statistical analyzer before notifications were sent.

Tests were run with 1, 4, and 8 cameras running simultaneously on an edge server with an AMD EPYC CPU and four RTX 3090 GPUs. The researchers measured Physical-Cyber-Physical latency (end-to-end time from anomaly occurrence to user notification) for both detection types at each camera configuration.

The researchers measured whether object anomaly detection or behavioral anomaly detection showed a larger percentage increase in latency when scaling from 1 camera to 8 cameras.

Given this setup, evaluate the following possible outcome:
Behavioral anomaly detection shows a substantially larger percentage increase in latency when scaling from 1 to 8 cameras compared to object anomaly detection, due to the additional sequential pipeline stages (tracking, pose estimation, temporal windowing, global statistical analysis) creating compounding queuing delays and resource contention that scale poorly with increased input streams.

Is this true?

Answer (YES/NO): YES